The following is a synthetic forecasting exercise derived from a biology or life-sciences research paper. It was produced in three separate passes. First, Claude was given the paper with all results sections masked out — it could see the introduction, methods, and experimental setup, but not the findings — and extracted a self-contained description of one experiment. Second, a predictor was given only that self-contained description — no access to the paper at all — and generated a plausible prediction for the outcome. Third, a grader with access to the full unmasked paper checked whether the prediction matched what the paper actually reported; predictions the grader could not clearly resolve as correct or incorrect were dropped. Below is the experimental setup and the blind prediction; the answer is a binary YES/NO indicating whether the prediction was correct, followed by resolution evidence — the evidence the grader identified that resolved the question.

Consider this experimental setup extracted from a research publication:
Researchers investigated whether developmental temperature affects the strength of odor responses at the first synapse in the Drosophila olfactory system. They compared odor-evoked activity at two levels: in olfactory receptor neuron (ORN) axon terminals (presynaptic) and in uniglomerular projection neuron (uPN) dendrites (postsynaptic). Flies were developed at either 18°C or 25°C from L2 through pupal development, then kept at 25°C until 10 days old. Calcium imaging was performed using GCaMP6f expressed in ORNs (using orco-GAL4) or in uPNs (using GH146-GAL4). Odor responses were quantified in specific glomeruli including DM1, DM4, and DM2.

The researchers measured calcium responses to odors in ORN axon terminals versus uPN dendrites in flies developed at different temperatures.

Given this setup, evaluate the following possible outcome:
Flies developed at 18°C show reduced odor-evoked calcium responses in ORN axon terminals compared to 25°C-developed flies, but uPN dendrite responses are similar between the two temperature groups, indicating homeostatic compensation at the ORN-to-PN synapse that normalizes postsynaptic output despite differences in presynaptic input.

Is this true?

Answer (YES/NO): NO